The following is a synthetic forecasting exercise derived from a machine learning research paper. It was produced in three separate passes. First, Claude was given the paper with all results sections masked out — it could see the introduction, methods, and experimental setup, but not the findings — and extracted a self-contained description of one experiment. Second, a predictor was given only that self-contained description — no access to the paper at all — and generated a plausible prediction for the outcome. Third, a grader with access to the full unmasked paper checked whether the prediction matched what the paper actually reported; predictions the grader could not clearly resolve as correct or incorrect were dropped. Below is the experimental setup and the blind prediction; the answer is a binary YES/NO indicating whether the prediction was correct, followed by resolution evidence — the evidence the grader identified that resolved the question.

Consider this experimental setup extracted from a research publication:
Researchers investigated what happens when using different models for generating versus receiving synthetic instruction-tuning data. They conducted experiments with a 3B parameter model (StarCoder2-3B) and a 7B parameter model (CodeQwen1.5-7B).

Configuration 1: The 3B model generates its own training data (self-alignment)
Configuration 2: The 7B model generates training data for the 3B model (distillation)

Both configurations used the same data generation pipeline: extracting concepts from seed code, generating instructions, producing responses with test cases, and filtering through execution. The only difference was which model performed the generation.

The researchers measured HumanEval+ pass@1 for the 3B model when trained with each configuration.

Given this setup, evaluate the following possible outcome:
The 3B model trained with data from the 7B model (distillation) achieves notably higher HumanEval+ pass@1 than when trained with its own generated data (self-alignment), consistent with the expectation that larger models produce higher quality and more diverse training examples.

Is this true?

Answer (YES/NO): NO